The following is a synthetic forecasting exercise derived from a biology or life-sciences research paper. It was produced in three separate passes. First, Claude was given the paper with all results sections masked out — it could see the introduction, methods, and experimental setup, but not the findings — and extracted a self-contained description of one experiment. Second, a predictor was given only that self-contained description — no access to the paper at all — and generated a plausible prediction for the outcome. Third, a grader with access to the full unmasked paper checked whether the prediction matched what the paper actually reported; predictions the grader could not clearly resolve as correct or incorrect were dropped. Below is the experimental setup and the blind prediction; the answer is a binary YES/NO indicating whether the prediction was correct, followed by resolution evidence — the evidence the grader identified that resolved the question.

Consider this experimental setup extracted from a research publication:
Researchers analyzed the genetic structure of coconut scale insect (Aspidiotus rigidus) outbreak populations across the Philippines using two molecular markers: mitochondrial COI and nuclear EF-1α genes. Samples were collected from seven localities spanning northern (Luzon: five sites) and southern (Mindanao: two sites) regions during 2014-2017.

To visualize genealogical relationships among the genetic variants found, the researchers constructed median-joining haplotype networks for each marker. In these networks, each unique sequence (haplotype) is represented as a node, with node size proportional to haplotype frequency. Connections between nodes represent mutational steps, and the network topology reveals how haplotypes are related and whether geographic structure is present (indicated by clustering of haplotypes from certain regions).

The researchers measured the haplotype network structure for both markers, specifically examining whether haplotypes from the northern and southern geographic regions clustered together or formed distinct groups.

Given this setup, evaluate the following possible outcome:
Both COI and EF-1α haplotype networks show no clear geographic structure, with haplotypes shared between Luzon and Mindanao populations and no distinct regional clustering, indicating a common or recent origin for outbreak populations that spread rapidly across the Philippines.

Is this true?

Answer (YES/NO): NO